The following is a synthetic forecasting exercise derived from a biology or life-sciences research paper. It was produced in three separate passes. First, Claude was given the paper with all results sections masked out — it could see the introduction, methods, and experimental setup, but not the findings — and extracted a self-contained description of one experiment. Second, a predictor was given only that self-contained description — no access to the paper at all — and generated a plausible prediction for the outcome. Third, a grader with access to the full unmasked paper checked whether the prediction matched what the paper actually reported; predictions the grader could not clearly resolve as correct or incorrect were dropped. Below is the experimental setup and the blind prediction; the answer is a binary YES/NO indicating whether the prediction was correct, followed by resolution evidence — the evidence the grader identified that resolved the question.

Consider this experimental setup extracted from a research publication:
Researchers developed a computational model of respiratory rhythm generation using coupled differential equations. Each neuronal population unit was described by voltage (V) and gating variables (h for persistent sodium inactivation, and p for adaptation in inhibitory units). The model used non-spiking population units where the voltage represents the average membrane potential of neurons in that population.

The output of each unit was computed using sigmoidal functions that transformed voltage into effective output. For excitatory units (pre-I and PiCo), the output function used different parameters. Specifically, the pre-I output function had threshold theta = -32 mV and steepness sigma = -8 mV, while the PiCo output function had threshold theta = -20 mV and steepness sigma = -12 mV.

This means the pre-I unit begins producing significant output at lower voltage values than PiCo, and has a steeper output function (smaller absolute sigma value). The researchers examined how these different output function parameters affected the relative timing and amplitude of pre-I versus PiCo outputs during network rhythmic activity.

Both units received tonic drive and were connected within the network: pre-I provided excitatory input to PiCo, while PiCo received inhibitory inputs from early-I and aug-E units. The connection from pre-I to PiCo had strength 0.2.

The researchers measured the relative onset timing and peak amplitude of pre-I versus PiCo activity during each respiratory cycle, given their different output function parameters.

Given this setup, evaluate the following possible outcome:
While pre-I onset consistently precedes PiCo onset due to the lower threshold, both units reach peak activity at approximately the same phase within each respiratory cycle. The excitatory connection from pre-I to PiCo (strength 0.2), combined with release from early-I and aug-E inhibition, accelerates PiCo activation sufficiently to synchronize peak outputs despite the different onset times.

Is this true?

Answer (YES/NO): NO